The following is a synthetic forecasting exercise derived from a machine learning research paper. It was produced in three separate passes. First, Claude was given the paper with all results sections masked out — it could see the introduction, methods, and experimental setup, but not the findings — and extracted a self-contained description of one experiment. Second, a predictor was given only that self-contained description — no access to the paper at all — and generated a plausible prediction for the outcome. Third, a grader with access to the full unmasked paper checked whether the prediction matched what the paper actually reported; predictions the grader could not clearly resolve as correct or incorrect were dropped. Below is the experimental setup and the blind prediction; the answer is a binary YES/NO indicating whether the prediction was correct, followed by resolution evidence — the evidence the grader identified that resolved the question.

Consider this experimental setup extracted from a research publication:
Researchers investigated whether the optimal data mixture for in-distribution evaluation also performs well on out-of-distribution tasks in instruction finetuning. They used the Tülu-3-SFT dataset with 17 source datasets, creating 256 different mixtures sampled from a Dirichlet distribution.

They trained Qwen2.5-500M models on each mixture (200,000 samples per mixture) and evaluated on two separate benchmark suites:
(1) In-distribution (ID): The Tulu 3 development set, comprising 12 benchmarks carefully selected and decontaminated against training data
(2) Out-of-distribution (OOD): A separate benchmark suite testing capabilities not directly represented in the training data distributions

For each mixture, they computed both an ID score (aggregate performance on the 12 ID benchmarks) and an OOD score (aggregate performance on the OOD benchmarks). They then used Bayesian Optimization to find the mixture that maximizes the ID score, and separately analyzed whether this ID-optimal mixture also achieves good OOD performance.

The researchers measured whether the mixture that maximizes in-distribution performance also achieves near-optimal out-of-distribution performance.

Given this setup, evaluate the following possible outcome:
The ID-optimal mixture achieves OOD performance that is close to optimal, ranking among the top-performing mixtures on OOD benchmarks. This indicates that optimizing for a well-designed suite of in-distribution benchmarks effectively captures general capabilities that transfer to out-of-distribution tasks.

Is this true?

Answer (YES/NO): NO